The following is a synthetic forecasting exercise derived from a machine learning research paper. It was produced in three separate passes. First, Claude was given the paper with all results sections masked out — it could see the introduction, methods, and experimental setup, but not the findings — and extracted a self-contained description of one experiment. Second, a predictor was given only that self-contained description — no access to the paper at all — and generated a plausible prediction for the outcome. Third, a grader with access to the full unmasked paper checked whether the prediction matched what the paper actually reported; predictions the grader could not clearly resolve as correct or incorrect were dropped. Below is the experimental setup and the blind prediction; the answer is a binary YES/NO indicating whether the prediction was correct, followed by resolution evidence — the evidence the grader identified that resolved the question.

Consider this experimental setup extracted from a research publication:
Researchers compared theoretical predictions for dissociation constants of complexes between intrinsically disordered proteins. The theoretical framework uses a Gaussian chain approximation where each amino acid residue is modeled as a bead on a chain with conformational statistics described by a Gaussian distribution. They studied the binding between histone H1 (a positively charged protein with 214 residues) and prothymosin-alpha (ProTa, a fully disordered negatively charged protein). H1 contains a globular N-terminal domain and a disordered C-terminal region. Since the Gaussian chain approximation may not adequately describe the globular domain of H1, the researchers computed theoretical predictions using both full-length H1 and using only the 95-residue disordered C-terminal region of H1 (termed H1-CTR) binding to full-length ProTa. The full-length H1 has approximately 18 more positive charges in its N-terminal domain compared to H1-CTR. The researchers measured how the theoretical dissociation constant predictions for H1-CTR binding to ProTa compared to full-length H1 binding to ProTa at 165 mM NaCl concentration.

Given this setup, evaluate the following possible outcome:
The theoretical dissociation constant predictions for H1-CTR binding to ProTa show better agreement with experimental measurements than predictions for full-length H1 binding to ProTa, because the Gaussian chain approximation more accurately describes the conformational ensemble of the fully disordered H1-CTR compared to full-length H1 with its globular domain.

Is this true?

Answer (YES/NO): NO